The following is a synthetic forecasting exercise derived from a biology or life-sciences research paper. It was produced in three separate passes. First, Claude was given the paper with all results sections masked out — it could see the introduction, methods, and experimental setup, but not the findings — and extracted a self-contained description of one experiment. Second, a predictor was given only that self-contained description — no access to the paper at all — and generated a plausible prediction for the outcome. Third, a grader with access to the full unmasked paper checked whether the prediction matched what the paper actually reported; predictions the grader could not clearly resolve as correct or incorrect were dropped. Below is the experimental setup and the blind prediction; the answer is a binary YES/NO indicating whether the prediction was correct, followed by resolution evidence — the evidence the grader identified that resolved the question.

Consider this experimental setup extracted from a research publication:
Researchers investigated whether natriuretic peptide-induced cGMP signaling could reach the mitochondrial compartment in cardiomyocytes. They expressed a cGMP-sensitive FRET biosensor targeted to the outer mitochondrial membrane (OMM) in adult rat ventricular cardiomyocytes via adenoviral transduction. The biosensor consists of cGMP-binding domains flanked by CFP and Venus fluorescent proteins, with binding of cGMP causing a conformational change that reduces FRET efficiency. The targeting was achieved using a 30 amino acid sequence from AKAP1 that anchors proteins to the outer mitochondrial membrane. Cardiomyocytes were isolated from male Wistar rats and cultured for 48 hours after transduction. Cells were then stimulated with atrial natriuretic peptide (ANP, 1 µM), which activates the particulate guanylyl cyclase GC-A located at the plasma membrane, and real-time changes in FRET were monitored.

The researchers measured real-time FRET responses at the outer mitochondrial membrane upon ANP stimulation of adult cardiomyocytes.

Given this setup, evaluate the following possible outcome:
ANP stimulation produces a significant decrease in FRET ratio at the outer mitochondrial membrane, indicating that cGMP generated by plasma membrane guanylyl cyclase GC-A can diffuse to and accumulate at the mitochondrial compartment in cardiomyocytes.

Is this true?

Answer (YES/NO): YES